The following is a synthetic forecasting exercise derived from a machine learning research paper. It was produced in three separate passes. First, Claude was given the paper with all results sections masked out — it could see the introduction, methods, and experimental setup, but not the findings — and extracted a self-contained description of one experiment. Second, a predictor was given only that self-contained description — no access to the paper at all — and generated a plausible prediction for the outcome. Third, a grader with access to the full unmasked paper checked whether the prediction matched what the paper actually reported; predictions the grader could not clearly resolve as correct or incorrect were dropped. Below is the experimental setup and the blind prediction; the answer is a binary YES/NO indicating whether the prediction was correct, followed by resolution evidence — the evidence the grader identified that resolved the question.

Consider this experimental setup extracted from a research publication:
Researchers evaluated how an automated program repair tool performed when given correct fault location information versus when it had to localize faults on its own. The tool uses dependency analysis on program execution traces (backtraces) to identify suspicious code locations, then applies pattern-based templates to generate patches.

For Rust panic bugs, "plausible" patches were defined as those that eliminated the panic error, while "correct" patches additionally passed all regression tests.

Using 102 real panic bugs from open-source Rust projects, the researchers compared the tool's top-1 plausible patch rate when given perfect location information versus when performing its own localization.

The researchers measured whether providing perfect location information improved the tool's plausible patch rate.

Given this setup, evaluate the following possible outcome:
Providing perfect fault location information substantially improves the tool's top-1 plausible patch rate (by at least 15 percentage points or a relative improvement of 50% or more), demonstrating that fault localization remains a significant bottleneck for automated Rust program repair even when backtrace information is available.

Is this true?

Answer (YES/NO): NO